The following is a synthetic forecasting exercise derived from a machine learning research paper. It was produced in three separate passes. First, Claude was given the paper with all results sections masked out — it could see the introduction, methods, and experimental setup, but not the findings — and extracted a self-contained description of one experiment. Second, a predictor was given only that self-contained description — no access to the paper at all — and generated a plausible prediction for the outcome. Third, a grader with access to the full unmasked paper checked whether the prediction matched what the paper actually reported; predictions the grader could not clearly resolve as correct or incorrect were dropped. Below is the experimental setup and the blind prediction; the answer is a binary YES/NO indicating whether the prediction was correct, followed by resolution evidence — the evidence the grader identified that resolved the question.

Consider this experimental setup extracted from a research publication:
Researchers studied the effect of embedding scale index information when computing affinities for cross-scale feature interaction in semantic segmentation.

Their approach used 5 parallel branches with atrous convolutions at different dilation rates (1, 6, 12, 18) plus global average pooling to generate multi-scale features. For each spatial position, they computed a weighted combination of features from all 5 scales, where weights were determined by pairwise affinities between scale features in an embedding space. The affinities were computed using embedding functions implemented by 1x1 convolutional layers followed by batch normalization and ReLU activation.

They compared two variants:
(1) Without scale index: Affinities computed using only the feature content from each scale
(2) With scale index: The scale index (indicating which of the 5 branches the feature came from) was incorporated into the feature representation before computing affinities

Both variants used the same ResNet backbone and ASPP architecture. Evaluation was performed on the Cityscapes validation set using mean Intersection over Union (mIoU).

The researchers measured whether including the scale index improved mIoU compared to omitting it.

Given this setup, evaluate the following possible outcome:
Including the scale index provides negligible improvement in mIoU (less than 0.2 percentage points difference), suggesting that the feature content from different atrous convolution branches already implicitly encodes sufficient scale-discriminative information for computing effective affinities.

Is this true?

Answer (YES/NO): NO